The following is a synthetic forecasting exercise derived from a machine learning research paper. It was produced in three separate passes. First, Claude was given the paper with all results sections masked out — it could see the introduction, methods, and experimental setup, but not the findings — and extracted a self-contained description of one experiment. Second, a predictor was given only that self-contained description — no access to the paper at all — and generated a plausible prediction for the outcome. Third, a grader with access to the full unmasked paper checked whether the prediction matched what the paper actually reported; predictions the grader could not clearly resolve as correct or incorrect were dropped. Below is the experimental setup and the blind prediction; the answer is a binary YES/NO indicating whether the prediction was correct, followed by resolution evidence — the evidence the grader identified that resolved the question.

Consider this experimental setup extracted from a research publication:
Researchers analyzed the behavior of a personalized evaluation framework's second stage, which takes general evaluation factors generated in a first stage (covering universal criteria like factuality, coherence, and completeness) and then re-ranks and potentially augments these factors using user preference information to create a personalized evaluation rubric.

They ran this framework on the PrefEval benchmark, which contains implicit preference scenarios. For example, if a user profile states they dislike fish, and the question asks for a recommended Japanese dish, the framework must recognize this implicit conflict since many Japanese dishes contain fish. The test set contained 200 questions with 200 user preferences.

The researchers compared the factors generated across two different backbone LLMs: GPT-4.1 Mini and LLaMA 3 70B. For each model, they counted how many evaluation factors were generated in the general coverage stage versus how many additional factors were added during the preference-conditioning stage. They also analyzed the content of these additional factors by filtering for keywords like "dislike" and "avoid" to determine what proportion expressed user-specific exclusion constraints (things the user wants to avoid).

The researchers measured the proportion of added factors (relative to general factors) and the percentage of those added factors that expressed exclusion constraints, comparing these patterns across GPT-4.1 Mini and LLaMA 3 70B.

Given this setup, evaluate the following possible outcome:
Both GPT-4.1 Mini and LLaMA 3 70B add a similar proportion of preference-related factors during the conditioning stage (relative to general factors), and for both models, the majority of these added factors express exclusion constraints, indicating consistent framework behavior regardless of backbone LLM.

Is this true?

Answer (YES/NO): NO